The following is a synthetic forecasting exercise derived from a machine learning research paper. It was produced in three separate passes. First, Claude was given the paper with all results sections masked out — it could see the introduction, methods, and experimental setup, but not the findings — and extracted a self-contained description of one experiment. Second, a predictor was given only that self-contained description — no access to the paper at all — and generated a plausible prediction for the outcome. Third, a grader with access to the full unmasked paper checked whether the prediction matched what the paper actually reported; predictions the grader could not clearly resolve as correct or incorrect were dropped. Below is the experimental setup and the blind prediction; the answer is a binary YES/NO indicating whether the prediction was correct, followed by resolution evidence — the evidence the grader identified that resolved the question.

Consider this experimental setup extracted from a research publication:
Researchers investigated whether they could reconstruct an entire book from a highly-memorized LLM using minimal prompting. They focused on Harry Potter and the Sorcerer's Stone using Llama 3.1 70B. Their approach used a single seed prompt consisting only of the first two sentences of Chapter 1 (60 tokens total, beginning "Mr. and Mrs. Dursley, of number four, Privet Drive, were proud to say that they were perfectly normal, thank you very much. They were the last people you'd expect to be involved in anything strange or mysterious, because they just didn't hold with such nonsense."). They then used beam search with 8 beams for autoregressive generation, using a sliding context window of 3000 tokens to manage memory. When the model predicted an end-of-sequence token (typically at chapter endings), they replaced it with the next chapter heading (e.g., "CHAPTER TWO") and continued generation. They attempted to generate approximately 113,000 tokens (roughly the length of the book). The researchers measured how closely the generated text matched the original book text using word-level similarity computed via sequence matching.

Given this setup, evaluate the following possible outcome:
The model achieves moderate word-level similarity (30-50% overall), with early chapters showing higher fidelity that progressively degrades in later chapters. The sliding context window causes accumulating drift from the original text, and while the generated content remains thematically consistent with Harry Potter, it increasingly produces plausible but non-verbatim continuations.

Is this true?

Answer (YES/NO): NO